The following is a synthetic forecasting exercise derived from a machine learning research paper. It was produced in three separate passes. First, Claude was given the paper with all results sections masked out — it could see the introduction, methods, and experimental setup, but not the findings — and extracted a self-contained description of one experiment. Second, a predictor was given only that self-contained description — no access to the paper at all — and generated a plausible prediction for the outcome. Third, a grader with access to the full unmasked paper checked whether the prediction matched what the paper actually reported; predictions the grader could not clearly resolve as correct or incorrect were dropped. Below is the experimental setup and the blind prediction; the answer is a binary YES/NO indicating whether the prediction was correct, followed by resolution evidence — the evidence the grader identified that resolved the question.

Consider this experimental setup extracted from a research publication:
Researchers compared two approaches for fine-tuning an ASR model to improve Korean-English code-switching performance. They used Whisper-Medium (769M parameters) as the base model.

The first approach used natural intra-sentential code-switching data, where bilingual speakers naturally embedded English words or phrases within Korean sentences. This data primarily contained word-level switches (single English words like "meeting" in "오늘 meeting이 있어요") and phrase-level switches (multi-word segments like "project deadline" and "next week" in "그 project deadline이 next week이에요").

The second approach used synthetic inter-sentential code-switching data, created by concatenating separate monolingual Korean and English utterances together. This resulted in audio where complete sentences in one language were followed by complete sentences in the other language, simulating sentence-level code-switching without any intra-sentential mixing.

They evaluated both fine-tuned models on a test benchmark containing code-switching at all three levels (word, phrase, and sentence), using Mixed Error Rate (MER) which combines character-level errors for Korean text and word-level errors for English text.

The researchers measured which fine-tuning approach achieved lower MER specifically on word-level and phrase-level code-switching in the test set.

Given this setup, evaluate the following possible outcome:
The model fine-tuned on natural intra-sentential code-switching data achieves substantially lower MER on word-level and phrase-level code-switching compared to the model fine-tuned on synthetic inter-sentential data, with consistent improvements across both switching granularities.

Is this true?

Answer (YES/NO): YES